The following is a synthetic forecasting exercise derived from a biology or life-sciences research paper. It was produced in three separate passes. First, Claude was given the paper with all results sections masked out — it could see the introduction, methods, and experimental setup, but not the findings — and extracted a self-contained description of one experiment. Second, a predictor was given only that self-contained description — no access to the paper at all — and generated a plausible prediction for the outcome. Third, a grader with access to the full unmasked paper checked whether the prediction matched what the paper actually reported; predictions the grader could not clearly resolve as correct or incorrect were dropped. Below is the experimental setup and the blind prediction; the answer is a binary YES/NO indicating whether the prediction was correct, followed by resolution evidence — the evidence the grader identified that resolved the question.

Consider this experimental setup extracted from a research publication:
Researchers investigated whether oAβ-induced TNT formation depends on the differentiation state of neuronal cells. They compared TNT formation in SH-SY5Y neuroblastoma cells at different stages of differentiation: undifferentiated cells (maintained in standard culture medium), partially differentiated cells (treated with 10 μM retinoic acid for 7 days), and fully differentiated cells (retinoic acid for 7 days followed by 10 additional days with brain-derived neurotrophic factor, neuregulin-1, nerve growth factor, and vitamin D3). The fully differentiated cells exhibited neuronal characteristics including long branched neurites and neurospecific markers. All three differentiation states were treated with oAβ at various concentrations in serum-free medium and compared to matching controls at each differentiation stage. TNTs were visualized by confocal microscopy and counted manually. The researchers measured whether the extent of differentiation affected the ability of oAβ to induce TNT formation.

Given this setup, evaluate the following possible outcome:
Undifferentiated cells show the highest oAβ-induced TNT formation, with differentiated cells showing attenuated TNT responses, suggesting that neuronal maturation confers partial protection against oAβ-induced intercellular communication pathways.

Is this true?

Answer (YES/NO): NO